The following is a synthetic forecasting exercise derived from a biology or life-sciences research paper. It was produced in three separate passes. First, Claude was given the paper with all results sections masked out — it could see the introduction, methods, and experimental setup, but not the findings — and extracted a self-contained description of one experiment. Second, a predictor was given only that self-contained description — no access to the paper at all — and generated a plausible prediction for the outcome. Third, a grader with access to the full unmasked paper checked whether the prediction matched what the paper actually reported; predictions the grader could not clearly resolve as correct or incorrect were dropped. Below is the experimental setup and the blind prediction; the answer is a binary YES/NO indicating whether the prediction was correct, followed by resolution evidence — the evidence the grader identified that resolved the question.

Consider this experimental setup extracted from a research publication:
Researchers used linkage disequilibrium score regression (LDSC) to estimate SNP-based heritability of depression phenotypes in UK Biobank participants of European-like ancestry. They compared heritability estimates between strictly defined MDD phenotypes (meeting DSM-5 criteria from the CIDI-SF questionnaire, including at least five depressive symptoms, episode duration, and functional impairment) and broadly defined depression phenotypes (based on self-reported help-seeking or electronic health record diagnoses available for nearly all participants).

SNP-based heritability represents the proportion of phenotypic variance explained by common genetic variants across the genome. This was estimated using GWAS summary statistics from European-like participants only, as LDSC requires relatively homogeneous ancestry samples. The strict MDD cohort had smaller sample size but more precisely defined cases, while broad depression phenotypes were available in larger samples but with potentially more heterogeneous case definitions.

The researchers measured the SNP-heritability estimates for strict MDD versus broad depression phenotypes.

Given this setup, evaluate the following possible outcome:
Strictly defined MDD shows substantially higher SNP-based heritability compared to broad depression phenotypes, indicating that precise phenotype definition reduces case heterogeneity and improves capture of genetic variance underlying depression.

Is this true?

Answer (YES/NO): YES